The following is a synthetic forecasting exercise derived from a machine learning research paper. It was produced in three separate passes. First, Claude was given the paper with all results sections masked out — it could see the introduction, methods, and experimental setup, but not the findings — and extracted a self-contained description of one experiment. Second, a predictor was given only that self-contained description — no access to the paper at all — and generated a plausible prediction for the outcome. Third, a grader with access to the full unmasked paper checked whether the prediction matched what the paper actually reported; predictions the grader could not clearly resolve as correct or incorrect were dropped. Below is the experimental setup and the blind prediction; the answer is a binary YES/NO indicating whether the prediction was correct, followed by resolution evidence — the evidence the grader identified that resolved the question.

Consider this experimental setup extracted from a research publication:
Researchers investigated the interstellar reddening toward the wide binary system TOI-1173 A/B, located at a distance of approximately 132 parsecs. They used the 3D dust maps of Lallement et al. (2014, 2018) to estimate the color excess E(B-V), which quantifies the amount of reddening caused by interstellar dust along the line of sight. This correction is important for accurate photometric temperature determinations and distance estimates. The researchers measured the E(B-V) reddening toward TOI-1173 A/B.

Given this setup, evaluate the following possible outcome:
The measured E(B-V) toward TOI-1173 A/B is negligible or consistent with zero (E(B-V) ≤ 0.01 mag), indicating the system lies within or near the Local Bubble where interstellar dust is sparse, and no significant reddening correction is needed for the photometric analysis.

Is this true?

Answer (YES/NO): YES